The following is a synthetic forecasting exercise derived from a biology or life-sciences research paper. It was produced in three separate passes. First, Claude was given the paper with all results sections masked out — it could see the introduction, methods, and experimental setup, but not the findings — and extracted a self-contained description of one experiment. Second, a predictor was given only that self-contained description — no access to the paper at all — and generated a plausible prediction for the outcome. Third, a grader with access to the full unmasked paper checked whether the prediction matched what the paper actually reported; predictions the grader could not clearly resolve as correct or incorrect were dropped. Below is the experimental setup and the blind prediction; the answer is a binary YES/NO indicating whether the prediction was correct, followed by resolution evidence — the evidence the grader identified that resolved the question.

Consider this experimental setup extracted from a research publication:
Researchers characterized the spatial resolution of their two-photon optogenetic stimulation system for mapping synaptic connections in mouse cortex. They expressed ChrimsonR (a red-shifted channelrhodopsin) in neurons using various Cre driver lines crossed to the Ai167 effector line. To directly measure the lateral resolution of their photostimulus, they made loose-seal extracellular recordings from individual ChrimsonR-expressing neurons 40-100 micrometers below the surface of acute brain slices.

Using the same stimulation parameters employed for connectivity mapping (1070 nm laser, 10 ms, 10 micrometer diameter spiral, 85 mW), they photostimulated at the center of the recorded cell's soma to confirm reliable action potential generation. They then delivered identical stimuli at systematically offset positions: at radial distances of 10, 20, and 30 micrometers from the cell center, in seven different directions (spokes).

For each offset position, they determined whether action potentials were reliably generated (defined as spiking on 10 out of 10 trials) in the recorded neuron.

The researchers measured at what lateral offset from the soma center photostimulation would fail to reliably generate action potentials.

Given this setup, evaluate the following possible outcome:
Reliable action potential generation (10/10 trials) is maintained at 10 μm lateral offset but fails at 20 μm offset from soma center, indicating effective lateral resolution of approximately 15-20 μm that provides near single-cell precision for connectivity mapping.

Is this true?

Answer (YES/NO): NO